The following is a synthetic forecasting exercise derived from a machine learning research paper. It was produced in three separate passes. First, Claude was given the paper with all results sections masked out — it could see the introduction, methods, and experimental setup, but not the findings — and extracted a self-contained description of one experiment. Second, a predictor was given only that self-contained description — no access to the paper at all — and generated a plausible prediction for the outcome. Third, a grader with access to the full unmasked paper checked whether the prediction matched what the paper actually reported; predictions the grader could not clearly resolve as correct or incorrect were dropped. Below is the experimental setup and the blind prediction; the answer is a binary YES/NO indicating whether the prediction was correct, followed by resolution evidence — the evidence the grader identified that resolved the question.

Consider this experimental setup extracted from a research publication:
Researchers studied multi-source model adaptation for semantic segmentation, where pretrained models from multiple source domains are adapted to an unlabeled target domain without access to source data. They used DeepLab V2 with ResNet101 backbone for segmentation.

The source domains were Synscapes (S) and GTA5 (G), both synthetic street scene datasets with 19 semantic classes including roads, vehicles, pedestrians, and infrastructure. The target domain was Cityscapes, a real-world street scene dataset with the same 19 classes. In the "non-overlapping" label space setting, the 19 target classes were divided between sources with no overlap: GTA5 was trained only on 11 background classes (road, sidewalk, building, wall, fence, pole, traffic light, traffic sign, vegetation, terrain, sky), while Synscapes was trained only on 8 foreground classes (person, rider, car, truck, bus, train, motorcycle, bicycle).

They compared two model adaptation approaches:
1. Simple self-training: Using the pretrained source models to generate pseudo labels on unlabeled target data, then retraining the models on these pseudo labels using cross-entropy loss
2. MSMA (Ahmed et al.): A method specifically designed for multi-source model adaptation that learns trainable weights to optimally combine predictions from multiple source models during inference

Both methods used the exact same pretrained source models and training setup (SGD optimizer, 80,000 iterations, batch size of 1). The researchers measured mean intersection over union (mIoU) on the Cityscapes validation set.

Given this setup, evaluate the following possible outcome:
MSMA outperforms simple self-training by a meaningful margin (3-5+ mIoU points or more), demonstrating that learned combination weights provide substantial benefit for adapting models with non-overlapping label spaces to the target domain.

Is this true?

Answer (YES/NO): NO